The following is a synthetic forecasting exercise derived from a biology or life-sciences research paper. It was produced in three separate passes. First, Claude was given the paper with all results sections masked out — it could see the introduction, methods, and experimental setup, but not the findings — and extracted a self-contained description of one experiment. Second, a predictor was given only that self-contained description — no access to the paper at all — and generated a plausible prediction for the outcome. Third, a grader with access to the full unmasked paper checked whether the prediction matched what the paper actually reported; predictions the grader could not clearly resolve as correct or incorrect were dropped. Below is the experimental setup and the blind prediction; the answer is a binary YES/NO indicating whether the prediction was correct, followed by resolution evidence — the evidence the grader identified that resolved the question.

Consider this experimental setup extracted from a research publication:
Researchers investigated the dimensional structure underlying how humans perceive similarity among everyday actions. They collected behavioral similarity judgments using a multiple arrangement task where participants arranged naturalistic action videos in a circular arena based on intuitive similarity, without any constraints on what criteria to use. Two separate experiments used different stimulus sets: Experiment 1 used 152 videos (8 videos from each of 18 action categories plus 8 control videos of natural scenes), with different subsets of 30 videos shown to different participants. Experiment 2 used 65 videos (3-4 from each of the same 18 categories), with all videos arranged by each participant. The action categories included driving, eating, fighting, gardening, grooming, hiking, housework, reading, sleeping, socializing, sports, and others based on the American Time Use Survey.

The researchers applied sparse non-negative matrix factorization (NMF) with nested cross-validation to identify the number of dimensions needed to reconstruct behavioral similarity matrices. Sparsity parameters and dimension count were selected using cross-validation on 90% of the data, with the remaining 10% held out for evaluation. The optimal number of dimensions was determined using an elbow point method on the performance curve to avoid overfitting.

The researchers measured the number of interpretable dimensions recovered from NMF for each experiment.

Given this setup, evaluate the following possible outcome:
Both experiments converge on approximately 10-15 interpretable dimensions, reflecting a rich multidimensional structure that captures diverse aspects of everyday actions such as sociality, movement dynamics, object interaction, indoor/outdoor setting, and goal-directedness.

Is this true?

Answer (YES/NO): NO